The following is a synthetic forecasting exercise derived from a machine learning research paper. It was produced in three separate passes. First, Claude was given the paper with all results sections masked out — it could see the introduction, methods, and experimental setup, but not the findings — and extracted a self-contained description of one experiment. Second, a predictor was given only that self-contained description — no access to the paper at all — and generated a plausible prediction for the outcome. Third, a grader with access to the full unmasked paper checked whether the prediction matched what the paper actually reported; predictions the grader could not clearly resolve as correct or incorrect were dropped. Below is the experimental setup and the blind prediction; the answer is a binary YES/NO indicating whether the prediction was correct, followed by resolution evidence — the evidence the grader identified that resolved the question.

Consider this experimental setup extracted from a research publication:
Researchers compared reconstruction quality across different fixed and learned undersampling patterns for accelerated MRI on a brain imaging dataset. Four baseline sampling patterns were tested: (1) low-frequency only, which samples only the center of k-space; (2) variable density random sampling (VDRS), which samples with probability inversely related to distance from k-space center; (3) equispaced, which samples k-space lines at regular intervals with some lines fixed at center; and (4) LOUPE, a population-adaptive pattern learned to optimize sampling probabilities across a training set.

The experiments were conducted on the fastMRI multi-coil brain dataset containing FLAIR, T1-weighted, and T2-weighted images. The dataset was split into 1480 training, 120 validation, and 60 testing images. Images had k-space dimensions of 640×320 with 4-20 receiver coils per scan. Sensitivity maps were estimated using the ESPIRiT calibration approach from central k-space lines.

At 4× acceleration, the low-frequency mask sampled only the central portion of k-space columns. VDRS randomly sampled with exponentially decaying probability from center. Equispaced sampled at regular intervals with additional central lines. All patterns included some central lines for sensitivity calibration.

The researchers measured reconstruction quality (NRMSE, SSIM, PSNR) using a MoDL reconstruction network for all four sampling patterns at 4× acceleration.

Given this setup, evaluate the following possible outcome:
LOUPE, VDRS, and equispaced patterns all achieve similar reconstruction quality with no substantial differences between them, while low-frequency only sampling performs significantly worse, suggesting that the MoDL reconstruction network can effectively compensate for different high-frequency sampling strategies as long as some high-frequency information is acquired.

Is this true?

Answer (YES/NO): NO